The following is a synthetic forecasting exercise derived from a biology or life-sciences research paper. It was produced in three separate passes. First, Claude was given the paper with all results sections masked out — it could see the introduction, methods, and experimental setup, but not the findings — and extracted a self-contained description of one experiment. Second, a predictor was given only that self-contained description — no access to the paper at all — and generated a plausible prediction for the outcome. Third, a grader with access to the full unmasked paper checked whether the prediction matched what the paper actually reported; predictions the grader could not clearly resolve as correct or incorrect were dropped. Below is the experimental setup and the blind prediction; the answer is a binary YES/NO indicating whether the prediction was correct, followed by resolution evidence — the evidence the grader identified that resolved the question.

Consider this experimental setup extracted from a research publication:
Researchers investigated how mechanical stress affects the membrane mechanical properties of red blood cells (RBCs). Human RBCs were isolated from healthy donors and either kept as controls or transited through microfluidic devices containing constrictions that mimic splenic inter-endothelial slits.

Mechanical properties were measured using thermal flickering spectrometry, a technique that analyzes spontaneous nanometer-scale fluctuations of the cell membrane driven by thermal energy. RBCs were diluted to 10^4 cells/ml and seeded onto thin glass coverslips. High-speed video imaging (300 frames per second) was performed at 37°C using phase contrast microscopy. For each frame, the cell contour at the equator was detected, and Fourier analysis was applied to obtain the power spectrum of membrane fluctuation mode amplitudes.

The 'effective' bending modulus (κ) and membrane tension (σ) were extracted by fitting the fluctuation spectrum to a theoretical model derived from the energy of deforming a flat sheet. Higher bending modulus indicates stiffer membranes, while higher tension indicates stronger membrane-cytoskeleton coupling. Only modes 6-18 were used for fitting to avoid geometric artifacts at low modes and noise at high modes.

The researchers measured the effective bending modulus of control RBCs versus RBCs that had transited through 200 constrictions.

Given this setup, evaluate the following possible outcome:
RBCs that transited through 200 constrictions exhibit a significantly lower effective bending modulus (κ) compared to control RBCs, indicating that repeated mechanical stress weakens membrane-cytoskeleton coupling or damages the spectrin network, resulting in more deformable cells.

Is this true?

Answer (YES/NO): NO